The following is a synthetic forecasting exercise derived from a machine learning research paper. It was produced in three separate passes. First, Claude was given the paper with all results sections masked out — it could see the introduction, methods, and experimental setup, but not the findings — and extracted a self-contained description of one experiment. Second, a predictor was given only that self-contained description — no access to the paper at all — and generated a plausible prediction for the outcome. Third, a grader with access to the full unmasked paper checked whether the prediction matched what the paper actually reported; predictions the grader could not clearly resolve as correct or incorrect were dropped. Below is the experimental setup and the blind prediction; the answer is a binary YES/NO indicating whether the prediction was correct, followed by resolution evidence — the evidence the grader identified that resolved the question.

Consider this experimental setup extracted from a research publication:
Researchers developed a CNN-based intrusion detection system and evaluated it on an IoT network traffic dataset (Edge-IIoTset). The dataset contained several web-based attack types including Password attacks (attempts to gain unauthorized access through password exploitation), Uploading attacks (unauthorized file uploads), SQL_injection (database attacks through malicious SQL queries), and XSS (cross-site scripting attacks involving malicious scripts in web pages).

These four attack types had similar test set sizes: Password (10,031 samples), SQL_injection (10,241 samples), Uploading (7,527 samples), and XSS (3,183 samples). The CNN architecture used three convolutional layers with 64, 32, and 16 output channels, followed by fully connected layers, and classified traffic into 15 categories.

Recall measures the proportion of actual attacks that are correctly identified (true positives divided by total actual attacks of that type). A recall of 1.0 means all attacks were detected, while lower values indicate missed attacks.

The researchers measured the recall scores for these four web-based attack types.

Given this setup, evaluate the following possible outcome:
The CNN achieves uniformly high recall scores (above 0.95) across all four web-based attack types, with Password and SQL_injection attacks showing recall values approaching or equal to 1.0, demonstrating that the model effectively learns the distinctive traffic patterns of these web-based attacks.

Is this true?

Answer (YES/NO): NO